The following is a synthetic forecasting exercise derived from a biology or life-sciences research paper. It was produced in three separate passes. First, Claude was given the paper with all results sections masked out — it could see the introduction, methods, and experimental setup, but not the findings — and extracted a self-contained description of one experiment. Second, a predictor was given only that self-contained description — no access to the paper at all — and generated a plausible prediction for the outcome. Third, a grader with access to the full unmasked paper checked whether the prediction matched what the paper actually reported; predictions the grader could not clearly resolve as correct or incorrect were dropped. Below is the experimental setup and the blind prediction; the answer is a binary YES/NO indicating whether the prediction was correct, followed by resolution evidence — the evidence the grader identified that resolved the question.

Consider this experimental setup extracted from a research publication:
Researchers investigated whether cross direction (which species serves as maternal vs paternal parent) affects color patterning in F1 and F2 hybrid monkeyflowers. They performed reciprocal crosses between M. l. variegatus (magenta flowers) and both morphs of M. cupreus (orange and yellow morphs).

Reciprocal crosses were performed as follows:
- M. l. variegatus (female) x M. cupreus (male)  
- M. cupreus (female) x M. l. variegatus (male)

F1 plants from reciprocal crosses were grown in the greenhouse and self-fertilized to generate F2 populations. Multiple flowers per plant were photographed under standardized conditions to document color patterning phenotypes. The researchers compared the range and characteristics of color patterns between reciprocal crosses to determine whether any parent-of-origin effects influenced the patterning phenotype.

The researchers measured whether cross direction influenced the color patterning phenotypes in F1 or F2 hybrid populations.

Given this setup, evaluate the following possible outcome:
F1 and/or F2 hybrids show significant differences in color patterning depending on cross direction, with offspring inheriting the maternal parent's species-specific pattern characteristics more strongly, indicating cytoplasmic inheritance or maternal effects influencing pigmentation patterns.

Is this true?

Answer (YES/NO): NO